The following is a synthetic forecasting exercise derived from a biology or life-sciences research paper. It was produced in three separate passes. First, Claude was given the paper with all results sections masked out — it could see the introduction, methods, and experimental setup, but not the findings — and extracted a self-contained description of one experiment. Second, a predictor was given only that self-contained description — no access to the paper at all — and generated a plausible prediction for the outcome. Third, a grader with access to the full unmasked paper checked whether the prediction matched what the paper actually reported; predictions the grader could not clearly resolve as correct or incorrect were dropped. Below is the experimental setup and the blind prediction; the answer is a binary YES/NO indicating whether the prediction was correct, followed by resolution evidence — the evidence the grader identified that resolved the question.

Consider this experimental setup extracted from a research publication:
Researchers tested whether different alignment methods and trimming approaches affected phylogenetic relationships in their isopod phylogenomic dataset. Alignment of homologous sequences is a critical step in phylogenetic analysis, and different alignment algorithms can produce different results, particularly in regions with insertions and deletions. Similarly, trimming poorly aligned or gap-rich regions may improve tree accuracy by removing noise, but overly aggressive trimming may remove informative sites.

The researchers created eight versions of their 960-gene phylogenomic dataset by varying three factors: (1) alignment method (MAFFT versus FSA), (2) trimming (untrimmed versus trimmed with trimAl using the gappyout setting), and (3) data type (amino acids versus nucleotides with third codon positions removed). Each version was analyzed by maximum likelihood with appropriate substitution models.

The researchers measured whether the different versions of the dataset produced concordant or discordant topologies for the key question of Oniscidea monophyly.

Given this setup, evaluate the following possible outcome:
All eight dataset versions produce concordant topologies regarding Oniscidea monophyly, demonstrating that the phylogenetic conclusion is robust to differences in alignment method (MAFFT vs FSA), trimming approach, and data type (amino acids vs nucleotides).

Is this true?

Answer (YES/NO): YES